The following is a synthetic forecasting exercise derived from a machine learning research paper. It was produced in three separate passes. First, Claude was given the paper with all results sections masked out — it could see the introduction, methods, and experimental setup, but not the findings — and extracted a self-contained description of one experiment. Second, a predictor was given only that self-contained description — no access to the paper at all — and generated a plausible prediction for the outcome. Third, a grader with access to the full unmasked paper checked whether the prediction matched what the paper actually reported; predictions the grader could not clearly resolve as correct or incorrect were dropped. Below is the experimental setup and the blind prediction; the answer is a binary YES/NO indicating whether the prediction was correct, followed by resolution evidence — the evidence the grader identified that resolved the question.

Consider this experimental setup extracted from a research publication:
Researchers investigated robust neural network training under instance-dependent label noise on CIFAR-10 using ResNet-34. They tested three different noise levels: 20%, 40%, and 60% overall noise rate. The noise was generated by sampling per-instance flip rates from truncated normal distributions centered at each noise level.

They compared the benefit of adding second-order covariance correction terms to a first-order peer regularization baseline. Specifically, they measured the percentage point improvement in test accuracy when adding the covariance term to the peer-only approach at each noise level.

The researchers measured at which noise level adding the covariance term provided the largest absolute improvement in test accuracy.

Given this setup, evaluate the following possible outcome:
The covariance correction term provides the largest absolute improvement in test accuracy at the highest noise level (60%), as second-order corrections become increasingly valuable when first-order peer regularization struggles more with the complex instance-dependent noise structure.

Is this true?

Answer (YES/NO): YES